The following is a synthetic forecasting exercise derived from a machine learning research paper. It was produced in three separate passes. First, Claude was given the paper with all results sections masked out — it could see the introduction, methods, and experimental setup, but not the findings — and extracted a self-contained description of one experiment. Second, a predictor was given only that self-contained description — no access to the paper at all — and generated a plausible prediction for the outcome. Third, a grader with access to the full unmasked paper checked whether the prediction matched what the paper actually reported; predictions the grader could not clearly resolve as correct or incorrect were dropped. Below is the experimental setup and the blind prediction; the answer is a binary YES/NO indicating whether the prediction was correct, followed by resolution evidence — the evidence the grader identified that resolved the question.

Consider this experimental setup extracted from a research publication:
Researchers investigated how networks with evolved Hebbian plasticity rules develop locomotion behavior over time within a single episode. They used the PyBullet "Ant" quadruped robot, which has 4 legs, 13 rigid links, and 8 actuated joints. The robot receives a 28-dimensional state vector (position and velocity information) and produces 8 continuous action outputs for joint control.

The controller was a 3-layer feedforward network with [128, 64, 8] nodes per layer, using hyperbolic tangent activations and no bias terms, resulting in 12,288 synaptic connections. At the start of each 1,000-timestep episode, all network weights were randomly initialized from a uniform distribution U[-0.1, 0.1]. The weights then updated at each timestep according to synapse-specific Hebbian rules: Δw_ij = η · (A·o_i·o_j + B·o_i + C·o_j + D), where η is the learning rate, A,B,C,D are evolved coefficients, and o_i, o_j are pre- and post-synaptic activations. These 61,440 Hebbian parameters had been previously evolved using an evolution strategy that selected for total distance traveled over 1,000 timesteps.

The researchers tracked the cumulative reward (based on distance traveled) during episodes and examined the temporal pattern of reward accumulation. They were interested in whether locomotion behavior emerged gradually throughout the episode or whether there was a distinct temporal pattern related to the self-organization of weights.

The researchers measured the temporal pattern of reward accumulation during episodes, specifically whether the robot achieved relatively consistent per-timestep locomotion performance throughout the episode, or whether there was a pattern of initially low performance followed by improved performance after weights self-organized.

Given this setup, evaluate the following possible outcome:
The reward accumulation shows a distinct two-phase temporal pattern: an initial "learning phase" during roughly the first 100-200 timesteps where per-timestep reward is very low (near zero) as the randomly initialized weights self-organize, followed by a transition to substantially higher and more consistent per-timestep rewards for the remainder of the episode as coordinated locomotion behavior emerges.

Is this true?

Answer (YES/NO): NO